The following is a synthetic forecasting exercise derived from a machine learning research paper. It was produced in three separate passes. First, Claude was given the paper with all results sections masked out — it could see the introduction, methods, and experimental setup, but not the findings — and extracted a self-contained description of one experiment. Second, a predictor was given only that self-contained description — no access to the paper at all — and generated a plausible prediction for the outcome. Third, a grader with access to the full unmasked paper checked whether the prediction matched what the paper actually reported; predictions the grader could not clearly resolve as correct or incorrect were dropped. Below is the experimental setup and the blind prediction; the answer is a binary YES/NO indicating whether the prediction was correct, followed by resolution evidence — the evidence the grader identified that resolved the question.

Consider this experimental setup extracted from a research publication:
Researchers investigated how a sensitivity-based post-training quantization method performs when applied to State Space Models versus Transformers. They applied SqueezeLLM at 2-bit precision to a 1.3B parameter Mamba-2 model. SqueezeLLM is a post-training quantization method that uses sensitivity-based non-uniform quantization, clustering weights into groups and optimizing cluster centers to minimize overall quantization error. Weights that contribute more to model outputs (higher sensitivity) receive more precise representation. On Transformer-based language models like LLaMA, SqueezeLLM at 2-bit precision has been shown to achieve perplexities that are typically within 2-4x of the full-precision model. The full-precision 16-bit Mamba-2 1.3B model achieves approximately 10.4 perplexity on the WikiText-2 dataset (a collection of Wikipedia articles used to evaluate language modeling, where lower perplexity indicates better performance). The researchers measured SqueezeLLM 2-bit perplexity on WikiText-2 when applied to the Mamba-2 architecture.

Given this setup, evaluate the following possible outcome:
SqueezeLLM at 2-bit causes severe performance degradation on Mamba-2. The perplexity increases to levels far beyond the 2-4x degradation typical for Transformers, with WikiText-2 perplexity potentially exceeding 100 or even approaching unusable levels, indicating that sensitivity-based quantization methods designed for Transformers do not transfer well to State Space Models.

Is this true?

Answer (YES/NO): NO